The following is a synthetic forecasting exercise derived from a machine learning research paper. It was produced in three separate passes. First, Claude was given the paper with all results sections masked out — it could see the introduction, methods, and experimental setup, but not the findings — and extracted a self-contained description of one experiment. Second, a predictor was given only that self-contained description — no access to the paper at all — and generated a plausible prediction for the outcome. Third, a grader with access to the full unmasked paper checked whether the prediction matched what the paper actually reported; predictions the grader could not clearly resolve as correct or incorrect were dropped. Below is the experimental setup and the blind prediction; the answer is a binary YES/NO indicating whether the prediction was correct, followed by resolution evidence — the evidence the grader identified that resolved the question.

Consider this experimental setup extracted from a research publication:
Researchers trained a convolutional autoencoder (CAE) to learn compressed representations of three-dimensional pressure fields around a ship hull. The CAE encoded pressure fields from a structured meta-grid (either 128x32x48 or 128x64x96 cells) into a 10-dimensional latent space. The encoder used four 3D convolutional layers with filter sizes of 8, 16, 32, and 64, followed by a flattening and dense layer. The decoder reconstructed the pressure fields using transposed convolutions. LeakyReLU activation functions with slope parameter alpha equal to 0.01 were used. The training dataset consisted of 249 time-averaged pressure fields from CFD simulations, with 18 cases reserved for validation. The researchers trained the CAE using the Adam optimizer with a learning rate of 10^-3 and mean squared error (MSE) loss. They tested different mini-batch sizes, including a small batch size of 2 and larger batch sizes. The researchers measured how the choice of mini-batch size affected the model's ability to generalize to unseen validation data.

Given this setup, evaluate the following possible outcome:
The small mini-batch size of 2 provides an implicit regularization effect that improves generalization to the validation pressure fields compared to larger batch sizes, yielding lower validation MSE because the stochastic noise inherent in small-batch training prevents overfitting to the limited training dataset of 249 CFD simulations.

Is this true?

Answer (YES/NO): YES